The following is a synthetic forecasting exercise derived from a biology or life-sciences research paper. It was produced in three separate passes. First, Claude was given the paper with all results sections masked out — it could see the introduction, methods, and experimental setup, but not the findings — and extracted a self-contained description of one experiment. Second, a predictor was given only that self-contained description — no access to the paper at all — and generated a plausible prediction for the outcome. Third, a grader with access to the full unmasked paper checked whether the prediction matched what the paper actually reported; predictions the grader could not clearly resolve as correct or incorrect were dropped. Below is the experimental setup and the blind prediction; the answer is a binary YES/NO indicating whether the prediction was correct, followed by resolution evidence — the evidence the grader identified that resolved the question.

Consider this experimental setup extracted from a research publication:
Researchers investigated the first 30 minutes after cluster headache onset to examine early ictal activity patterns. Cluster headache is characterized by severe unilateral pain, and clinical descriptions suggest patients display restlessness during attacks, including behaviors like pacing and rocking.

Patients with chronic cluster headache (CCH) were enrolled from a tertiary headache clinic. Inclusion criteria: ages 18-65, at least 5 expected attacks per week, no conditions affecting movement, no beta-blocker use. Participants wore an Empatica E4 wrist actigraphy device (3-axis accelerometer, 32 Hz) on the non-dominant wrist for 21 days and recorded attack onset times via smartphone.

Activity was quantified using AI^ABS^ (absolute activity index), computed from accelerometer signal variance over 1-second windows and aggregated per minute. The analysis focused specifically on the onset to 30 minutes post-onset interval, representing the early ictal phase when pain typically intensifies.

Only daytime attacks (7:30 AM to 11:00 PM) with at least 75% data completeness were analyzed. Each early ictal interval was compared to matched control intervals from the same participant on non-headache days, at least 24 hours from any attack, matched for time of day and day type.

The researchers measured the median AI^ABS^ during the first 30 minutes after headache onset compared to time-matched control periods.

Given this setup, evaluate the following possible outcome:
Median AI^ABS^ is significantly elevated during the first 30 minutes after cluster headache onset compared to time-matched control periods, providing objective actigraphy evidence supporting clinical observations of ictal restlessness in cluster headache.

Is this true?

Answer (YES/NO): NO